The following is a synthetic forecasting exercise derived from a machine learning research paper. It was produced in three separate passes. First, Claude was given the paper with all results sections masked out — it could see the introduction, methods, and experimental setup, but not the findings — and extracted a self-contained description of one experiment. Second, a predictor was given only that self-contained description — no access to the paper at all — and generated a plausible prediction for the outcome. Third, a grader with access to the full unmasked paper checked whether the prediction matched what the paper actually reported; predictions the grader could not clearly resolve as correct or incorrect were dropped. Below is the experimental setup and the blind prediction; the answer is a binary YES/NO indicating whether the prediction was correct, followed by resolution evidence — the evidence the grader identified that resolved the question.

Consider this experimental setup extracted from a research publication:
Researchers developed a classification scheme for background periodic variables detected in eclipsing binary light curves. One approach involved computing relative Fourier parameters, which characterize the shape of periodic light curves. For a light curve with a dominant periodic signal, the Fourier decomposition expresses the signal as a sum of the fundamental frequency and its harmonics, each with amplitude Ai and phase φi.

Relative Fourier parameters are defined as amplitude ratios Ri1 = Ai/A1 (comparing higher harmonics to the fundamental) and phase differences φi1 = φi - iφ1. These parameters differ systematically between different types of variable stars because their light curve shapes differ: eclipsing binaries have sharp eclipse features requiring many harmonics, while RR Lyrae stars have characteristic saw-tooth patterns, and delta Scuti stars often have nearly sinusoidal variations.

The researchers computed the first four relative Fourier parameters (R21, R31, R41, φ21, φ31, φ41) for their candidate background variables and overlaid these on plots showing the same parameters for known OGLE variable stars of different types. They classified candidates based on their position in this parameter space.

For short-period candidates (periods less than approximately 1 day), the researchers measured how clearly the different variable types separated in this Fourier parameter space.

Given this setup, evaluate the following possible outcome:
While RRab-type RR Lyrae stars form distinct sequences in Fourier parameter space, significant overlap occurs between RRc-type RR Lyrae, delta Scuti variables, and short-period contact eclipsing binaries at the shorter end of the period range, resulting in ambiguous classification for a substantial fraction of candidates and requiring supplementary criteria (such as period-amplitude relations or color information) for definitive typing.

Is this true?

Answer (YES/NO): NO